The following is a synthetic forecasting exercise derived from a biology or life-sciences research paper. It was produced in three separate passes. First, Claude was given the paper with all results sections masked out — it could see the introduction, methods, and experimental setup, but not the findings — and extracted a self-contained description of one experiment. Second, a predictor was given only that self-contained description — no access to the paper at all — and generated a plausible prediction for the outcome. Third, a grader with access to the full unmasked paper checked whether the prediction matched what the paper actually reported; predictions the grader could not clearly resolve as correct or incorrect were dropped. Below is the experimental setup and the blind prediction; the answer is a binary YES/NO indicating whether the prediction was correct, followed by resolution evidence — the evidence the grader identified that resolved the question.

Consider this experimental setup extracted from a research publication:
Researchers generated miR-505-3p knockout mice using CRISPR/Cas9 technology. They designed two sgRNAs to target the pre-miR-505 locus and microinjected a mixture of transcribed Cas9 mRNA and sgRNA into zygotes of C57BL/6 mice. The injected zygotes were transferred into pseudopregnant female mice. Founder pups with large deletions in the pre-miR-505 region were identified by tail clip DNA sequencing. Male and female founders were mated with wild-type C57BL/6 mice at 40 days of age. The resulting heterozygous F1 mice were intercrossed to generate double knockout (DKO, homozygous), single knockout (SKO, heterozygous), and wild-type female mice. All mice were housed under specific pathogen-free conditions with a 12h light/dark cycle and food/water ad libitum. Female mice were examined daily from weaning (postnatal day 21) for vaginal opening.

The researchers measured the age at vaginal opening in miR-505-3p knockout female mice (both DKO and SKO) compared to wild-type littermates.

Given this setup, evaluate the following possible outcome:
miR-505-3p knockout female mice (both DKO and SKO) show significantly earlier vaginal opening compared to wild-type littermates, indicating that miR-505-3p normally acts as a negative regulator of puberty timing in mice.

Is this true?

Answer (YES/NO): YES